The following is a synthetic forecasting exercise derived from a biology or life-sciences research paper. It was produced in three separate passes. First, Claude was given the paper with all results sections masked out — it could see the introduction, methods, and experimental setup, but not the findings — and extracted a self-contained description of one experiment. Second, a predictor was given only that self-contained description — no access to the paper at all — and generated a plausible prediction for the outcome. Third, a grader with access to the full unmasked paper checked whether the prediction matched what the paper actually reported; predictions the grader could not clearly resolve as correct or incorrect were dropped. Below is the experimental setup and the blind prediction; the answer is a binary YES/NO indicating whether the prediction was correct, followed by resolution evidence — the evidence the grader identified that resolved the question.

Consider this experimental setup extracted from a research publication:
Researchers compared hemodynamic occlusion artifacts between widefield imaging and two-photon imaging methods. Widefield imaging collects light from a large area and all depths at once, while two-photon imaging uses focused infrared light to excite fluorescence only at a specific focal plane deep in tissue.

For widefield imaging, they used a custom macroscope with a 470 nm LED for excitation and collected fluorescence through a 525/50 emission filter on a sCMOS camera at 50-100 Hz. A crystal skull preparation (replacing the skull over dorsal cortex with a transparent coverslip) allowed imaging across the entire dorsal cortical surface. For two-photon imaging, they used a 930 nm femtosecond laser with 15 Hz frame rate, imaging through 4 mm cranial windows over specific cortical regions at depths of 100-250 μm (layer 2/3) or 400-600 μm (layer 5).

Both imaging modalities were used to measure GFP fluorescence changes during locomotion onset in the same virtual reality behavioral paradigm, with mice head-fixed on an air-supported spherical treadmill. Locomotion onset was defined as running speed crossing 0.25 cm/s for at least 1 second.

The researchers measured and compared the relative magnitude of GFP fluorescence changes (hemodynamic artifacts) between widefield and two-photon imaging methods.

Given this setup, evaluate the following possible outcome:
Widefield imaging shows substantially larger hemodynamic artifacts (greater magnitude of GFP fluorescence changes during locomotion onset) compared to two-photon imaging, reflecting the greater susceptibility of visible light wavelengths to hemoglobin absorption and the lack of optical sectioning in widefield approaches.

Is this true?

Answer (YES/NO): NO